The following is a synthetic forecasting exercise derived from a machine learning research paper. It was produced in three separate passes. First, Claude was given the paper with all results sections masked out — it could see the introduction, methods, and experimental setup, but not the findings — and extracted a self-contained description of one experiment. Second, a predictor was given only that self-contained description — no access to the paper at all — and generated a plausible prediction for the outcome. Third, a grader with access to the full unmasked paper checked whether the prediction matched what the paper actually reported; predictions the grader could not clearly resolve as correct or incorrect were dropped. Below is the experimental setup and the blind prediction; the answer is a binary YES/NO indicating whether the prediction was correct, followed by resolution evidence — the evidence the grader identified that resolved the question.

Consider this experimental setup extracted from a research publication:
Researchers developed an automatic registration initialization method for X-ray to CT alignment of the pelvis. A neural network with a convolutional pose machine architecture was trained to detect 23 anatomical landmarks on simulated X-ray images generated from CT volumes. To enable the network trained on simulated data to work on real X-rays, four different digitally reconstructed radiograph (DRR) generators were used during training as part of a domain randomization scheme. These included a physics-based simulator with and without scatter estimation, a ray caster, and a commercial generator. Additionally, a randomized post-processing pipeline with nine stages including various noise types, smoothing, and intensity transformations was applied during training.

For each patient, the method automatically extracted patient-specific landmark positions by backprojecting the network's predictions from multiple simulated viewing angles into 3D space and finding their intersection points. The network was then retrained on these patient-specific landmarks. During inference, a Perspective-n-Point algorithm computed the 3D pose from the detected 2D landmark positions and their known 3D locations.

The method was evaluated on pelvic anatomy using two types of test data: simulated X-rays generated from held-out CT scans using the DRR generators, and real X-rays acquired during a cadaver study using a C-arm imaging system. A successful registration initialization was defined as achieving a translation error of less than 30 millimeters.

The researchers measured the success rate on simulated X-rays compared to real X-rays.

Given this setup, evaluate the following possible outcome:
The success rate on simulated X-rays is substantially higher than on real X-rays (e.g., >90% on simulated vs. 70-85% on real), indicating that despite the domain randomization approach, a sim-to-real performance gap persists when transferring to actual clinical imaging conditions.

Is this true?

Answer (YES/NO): NO